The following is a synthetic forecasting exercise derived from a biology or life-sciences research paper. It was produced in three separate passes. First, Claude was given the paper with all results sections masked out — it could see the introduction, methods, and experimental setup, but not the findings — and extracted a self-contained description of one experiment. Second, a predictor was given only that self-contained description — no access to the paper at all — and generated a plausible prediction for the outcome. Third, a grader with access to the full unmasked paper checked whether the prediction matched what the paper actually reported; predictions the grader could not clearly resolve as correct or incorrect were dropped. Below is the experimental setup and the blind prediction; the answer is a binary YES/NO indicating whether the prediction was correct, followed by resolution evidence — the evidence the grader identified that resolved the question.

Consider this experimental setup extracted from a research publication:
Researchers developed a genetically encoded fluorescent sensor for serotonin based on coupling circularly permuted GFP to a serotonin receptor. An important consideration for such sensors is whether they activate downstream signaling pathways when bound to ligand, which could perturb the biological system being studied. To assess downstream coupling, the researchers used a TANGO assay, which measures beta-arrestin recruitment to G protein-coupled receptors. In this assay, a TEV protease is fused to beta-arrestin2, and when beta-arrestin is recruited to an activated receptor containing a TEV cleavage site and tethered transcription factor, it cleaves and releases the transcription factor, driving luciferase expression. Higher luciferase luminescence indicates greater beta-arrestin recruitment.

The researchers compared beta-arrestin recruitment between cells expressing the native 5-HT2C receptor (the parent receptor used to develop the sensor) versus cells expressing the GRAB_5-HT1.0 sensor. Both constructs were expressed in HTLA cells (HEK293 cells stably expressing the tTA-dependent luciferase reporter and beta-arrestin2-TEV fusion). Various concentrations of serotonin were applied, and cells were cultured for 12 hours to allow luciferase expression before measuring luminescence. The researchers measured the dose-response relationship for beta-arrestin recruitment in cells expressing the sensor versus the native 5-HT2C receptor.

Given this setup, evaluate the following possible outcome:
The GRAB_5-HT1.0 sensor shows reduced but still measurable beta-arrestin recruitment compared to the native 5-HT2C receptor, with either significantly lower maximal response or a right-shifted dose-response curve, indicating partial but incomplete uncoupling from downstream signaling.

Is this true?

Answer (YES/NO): NO